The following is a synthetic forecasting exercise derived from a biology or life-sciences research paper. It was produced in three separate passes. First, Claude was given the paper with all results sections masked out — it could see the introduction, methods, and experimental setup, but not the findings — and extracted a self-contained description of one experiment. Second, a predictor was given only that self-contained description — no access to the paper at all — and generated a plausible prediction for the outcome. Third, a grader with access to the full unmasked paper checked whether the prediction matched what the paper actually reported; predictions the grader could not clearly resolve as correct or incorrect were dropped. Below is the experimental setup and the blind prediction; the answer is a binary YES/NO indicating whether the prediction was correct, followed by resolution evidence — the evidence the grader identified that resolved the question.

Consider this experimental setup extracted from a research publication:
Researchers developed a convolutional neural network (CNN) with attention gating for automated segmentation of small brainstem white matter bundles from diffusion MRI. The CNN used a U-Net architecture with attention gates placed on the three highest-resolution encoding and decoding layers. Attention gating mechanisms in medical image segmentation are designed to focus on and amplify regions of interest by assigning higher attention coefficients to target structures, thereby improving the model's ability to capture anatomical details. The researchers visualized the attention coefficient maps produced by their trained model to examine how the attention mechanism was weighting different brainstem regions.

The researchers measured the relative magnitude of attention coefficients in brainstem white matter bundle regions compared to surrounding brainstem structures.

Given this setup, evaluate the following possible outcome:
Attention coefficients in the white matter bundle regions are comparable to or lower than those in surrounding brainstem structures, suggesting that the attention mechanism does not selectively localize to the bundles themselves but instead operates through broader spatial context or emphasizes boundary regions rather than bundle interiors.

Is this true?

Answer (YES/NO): YES